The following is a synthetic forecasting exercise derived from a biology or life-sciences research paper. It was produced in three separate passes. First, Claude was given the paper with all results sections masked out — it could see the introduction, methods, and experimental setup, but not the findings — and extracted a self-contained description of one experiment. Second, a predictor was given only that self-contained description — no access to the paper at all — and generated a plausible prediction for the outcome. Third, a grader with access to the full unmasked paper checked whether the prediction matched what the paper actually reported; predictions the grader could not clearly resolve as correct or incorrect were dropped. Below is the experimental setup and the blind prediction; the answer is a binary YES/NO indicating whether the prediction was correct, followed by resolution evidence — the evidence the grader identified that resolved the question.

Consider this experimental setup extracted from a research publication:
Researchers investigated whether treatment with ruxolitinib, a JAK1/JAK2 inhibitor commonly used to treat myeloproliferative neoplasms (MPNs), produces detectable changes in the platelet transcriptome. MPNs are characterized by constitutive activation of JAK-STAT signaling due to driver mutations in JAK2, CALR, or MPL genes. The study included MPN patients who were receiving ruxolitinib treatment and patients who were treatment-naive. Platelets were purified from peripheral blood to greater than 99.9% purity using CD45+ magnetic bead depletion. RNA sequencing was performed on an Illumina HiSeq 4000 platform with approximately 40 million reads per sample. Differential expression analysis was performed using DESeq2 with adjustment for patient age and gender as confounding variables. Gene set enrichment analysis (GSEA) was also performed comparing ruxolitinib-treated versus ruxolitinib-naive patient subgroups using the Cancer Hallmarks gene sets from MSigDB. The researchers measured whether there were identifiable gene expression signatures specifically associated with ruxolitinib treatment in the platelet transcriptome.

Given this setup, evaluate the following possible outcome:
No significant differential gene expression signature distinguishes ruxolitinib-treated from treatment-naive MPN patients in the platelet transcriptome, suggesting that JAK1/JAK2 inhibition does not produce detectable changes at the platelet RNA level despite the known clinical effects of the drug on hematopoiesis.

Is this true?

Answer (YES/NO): NO